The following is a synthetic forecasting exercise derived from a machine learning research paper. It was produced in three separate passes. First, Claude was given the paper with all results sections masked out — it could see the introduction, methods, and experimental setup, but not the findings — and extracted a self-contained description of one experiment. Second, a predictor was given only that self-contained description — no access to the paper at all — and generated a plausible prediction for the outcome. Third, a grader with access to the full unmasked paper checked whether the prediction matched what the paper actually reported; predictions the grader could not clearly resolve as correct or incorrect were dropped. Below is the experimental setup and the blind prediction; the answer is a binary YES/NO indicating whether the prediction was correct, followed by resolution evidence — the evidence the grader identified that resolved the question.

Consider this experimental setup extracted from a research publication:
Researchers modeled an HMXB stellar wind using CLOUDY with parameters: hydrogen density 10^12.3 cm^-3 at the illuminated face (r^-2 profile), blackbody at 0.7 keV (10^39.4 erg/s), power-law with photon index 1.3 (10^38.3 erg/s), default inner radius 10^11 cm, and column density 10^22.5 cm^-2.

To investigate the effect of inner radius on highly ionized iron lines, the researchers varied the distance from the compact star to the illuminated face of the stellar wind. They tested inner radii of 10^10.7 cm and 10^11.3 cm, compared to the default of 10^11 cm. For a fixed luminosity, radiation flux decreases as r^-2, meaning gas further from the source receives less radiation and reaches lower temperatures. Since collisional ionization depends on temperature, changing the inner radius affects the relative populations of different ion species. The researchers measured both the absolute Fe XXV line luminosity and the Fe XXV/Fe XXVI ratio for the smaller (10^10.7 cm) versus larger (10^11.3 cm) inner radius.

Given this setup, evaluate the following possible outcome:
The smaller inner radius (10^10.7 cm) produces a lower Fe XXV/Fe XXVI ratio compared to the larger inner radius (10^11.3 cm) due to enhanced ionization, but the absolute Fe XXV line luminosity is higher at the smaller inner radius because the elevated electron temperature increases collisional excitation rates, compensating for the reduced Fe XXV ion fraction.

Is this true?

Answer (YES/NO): NO